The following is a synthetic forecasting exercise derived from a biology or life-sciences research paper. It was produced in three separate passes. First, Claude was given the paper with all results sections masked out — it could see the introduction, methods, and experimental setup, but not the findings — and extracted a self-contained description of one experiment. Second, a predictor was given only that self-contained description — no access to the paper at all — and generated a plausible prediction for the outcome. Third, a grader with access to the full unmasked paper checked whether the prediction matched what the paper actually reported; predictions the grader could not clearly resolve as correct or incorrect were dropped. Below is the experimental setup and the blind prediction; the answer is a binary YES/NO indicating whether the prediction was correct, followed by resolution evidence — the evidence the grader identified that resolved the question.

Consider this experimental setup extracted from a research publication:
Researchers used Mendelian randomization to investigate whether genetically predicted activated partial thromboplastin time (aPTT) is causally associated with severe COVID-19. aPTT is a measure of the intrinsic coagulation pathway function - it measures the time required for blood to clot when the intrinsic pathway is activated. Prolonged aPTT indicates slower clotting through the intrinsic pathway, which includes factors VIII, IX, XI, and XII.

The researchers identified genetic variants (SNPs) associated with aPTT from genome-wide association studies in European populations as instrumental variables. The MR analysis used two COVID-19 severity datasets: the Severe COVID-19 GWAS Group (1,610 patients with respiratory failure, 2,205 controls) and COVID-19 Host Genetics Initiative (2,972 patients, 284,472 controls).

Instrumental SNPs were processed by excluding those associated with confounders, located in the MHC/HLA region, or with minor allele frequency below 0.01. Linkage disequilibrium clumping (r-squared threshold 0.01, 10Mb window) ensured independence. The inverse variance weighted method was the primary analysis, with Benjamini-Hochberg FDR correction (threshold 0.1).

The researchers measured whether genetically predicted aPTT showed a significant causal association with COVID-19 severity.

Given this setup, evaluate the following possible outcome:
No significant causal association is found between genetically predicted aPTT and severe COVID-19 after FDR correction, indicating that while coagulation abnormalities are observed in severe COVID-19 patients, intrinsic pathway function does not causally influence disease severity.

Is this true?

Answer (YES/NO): YES